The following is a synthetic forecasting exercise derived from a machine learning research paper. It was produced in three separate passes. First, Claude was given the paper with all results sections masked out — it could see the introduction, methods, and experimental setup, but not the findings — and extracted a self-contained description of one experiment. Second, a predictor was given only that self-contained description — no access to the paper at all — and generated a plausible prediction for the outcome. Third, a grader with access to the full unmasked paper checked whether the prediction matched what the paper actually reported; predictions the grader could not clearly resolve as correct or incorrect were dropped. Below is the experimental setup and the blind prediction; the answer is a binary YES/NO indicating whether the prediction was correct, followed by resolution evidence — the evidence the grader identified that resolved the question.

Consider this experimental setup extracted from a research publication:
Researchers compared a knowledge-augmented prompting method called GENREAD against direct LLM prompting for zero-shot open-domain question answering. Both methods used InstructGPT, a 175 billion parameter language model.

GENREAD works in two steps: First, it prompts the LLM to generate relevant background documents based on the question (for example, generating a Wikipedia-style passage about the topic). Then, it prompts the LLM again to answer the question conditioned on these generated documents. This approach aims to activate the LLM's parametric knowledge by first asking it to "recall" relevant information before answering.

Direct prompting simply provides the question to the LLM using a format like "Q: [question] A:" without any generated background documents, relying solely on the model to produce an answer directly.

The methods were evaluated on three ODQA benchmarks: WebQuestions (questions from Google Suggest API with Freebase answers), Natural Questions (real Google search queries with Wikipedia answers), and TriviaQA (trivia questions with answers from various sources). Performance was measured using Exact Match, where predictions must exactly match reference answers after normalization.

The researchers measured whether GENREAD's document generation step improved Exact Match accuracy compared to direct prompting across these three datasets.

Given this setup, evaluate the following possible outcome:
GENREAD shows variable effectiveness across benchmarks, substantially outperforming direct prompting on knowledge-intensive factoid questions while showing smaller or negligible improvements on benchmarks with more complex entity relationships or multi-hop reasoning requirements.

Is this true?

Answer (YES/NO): NO